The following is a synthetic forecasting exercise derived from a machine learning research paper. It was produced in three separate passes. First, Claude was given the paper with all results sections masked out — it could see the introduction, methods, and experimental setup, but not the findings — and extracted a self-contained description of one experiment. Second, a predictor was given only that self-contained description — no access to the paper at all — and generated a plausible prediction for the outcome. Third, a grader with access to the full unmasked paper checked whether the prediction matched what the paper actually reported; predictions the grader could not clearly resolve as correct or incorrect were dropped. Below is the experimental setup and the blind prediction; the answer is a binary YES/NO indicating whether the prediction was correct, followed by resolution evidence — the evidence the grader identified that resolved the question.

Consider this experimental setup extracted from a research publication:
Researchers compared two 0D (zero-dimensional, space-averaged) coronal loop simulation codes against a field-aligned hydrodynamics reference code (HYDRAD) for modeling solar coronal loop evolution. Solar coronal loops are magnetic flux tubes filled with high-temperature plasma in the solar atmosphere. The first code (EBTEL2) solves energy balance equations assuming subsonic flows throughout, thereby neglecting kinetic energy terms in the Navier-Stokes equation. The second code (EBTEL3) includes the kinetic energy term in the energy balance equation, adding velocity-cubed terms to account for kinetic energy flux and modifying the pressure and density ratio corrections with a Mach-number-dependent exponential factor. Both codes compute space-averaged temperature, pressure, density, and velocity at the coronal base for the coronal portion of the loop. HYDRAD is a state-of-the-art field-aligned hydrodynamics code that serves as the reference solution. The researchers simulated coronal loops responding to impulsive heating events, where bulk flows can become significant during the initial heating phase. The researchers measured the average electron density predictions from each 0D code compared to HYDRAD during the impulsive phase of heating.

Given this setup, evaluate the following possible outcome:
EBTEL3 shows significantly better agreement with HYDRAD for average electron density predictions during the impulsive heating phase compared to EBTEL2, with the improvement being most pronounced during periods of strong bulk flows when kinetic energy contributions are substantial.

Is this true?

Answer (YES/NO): NO